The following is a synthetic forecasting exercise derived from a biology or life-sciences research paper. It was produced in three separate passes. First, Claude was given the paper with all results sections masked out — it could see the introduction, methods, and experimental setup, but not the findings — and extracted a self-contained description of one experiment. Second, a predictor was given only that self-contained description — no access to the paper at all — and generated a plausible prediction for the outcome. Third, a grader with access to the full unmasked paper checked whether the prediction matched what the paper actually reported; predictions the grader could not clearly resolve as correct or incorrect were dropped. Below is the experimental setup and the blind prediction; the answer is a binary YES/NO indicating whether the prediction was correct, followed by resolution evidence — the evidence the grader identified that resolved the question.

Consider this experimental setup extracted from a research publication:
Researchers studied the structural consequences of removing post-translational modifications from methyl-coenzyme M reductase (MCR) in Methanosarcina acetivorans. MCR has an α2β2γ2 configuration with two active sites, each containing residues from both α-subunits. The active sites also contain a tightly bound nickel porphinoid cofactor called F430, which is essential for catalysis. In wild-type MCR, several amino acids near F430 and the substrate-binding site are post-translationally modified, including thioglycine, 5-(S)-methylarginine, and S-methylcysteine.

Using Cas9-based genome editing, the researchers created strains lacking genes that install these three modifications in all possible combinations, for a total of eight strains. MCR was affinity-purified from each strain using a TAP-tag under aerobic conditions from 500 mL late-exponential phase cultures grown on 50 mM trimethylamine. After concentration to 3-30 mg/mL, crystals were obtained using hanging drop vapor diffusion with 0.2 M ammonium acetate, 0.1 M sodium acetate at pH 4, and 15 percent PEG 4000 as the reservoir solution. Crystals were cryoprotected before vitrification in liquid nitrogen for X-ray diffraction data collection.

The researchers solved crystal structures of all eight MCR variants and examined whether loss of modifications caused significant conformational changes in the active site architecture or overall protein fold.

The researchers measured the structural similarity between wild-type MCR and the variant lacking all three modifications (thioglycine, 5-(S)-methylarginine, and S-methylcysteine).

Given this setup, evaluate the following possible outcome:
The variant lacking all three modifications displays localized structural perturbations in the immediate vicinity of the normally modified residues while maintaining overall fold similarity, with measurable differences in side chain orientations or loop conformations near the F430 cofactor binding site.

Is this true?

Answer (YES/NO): NO